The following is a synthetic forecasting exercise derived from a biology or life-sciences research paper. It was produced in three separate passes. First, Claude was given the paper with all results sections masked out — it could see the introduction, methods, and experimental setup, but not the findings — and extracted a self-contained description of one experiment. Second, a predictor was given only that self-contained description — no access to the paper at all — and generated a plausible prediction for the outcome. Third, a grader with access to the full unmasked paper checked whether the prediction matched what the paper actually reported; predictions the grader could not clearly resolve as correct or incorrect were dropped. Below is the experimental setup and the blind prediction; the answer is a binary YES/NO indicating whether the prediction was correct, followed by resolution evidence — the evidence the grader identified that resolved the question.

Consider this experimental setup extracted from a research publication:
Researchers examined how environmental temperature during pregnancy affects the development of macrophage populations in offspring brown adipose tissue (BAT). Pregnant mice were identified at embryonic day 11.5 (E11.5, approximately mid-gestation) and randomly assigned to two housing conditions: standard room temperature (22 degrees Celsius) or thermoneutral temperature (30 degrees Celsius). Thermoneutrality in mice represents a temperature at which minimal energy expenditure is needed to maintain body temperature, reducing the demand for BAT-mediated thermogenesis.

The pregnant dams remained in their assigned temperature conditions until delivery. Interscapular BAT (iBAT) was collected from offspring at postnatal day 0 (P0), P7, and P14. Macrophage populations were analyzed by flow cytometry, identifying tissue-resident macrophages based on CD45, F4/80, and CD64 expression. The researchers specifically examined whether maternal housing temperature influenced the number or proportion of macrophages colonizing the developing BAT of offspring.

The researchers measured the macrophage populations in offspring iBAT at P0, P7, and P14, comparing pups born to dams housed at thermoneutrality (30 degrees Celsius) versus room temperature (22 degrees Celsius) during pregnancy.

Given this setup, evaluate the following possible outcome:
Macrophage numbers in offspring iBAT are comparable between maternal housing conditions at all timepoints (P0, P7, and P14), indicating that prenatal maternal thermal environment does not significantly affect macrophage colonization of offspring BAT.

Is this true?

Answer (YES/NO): YES